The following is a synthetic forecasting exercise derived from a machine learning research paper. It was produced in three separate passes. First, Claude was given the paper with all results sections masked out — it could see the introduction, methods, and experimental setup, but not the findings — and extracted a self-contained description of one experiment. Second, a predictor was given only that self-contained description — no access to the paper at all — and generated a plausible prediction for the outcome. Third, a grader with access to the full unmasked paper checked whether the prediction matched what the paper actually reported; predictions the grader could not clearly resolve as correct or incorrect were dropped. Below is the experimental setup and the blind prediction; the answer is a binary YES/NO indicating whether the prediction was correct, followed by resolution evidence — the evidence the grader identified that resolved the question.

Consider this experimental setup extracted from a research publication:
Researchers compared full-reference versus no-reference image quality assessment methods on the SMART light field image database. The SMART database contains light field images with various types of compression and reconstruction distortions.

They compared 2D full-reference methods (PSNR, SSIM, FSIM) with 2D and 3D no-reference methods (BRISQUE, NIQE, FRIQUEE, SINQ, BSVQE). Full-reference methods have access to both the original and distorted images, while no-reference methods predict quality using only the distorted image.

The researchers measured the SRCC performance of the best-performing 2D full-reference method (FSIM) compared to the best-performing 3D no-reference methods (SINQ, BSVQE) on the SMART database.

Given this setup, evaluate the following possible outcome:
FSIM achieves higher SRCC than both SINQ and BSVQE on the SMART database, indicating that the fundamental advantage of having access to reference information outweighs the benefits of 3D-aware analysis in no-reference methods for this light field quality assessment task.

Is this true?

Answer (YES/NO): NO